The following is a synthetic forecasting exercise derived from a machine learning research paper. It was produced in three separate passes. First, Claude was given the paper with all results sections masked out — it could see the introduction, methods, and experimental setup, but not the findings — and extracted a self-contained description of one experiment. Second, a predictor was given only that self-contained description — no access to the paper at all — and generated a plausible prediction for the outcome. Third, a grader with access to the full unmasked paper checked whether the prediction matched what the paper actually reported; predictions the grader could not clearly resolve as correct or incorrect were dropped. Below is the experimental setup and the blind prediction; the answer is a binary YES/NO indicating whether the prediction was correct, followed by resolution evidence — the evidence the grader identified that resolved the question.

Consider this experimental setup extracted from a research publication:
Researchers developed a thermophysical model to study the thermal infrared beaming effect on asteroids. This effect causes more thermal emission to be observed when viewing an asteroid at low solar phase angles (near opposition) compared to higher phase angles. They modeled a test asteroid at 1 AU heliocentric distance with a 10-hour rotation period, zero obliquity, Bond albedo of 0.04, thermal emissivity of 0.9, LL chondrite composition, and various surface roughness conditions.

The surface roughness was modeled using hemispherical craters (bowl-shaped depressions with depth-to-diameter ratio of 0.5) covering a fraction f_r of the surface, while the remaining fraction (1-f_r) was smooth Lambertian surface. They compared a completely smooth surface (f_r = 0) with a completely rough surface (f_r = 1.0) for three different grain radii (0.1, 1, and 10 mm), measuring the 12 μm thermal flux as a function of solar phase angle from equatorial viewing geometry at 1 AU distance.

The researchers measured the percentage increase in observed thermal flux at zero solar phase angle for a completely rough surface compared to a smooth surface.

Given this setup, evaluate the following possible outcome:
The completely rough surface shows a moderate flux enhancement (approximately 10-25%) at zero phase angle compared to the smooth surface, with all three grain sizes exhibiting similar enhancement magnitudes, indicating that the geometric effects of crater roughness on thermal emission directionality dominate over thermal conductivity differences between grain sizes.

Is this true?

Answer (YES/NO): NO